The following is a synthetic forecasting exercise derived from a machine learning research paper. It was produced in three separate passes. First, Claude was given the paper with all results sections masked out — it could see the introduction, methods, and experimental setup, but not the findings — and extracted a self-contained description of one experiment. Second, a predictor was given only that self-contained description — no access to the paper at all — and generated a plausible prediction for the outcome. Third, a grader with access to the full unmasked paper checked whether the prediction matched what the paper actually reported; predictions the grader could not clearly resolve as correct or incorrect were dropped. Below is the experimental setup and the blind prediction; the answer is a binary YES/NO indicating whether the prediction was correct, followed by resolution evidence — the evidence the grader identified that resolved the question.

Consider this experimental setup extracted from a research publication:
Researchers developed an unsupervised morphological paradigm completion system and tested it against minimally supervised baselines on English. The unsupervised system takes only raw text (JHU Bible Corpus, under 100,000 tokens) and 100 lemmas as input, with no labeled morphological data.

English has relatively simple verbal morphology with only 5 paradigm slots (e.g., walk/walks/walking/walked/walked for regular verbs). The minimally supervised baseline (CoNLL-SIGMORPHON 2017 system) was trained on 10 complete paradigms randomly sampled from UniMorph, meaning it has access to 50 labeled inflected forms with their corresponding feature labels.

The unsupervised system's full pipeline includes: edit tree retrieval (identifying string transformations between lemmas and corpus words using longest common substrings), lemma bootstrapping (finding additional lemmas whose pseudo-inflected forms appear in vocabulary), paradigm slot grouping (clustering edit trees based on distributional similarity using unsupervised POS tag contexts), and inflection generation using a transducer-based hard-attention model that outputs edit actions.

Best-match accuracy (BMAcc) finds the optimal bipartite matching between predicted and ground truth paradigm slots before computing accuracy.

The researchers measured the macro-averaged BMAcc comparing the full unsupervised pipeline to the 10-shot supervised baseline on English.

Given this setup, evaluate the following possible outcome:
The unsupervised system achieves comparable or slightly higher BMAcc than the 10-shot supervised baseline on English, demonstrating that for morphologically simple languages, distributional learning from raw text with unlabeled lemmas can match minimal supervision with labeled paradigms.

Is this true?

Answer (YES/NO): YES